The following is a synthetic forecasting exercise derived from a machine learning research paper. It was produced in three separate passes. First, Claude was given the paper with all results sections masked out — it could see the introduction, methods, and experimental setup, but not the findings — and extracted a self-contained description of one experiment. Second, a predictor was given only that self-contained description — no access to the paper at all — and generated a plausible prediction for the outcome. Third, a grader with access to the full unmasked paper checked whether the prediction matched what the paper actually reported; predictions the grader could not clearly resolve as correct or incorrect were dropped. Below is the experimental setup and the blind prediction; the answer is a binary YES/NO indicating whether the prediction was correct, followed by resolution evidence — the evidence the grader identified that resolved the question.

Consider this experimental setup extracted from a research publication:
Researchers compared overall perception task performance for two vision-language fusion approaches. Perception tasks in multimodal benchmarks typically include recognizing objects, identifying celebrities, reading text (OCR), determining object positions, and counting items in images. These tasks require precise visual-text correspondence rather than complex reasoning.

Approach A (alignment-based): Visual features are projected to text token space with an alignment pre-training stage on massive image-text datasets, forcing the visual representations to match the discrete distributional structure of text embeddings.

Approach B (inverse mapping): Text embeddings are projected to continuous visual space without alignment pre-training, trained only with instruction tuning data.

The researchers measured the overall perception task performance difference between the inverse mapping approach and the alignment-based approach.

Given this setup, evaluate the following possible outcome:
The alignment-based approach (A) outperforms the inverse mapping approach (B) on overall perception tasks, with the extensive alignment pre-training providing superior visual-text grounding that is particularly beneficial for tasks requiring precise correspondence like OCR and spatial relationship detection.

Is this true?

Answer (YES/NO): YES